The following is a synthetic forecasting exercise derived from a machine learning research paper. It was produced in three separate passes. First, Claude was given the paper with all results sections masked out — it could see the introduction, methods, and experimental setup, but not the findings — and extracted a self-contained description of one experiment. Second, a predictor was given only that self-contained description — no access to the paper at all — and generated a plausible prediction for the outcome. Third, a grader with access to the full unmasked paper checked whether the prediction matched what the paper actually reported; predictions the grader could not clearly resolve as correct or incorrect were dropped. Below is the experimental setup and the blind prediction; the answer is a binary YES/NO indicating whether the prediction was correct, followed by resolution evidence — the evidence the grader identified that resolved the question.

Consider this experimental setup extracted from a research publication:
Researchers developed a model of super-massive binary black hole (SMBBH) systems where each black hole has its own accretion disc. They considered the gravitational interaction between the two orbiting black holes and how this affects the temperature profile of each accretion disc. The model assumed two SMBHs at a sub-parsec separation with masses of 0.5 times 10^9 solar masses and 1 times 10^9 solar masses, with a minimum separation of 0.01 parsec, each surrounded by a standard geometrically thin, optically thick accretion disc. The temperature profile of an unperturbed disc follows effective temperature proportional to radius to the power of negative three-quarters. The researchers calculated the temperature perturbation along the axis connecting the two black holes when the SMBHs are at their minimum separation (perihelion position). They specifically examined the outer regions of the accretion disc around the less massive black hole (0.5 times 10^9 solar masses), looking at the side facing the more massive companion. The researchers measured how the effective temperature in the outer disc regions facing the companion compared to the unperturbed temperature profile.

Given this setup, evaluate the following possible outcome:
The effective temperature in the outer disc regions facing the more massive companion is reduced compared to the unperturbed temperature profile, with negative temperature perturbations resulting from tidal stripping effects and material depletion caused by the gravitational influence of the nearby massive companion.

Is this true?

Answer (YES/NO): NO